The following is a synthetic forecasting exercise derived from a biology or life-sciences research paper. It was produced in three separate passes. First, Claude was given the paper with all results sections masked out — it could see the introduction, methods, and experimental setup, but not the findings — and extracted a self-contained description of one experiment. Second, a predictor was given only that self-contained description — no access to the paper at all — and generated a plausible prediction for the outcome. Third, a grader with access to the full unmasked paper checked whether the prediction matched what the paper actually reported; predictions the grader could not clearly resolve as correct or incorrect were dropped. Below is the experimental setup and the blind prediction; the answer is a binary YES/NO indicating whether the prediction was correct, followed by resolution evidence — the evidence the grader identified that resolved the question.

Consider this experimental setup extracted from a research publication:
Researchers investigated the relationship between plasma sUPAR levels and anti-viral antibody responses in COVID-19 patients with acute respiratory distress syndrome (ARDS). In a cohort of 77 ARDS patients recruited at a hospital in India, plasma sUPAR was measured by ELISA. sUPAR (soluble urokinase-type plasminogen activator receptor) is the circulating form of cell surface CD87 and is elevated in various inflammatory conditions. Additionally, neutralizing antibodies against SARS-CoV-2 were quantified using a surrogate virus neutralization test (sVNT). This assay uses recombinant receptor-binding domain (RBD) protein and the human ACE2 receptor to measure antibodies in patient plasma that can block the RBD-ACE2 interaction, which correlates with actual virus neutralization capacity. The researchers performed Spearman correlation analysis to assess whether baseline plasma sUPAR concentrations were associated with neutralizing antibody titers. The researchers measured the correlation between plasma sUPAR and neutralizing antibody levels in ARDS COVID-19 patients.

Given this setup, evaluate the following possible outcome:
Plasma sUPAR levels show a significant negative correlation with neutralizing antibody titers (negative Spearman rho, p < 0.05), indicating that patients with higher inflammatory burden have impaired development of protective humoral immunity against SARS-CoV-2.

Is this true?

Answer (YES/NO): NO